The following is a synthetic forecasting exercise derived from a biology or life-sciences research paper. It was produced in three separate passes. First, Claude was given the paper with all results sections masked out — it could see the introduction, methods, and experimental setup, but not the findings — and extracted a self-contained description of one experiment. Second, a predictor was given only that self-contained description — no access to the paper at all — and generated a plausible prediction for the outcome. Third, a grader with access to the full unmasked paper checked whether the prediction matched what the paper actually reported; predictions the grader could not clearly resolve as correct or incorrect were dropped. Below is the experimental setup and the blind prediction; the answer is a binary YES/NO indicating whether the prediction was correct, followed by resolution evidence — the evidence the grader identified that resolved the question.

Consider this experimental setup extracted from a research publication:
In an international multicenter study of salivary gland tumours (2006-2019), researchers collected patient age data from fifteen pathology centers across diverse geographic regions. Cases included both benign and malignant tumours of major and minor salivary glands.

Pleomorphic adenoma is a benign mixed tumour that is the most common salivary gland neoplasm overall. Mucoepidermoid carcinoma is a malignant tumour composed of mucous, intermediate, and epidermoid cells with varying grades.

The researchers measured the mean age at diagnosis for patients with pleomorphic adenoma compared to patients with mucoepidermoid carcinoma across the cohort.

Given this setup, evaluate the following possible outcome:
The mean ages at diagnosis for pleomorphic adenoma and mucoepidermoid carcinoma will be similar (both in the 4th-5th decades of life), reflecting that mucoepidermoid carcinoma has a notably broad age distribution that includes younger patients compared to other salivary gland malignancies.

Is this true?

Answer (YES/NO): NO